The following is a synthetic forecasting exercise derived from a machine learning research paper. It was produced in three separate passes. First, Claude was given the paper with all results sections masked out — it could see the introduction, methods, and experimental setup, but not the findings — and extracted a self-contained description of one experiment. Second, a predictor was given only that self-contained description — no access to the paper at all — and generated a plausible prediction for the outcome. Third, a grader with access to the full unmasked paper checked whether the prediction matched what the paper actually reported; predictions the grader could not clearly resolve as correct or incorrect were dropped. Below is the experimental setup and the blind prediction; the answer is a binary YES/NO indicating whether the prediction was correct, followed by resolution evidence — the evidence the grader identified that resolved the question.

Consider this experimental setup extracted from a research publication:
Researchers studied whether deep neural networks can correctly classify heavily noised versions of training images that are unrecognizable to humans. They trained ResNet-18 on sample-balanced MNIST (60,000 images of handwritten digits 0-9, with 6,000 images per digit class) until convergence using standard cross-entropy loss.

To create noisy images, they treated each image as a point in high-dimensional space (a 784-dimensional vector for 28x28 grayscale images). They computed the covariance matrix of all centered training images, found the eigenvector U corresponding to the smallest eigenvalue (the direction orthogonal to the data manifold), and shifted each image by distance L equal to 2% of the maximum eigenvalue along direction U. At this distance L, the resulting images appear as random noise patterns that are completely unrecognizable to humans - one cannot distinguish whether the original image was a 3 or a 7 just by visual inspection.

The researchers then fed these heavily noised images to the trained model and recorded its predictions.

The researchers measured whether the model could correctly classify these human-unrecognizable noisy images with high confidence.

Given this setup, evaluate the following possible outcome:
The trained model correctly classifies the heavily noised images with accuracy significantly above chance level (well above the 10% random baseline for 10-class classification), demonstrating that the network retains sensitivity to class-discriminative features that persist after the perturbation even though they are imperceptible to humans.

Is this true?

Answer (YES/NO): YES